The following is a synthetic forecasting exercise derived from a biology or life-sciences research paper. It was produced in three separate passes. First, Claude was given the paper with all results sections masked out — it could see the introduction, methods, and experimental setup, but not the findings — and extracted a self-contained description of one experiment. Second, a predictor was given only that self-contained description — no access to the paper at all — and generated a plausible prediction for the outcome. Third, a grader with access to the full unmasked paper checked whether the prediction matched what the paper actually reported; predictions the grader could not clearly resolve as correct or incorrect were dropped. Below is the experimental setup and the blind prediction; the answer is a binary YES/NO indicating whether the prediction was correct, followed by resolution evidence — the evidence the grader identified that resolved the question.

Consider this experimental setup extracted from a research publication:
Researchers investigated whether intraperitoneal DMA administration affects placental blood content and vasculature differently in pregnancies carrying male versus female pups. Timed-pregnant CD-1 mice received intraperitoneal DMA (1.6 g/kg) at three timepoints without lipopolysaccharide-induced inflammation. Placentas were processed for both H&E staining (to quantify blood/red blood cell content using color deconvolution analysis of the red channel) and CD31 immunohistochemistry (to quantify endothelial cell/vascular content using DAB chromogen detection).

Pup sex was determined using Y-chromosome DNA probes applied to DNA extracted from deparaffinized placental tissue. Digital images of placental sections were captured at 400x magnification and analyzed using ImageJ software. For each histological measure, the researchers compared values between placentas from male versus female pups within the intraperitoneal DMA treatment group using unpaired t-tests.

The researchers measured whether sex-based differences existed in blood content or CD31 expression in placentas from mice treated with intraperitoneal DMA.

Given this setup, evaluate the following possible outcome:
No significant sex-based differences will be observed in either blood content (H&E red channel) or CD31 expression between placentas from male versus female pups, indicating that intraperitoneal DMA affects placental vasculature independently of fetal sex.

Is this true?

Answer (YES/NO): YES